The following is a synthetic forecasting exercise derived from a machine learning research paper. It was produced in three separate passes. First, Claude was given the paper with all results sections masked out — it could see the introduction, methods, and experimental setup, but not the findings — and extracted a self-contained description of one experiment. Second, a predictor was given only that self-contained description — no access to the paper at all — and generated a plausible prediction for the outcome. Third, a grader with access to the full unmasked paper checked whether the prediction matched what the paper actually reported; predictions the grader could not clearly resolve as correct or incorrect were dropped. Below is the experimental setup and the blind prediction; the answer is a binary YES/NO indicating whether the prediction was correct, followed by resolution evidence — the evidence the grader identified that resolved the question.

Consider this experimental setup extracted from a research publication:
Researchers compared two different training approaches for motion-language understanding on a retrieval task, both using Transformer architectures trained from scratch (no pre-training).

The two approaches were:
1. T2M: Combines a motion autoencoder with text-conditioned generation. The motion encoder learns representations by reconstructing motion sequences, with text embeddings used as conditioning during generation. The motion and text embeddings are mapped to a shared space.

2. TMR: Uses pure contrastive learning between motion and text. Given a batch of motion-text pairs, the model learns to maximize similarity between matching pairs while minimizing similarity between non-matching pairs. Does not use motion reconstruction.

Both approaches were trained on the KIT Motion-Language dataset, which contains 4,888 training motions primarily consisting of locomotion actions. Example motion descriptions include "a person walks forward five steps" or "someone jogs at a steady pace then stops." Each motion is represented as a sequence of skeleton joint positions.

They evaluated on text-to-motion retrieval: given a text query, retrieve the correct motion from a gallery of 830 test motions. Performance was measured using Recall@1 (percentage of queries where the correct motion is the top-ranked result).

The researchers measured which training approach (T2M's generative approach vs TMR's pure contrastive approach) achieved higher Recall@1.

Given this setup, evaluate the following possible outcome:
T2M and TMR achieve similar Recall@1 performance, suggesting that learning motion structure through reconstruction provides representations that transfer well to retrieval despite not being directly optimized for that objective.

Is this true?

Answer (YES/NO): NO